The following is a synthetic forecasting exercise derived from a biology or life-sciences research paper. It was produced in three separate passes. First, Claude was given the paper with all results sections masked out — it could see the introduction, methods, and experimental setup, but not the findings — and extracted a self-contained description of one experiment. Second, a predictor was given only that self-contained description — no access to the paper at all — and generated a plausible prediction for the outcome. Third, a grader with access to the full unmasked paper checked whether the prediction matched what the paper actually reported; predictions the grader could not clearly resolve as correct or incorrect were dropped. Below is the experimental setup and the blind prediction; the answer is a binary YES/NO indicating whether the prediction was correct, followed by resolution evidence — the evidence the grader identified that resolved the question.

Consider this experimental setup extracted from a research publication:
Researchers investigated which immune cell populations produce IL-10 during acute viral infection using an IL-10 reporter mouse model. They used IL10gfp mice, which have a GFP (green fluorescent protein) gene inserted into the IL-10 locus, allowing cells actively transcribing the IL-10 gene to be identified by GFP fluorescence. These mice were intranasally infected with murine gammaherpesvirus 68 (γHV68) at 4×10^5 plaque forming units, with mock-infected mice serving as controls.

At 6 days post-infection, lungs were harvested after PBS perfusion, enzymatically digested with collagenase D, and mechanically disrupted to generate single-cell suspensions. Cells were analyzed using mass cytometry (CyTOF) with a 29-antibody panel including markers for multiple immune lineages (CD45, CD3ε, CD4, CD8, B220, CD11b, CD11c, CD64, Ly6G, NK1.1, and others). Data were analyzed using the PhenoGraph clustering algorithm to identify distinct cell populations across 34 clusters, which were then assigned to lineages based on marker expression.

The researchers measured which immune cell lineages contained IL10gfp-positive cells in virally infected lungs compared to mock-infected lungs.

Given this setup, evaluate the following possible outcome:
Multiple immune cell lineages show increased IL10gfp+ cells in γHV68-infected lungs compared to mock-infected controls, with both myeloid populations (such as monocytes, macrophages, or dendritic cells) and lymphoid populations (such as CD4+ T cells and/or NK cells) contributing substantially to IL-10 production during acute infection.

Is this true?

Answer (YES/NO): NO